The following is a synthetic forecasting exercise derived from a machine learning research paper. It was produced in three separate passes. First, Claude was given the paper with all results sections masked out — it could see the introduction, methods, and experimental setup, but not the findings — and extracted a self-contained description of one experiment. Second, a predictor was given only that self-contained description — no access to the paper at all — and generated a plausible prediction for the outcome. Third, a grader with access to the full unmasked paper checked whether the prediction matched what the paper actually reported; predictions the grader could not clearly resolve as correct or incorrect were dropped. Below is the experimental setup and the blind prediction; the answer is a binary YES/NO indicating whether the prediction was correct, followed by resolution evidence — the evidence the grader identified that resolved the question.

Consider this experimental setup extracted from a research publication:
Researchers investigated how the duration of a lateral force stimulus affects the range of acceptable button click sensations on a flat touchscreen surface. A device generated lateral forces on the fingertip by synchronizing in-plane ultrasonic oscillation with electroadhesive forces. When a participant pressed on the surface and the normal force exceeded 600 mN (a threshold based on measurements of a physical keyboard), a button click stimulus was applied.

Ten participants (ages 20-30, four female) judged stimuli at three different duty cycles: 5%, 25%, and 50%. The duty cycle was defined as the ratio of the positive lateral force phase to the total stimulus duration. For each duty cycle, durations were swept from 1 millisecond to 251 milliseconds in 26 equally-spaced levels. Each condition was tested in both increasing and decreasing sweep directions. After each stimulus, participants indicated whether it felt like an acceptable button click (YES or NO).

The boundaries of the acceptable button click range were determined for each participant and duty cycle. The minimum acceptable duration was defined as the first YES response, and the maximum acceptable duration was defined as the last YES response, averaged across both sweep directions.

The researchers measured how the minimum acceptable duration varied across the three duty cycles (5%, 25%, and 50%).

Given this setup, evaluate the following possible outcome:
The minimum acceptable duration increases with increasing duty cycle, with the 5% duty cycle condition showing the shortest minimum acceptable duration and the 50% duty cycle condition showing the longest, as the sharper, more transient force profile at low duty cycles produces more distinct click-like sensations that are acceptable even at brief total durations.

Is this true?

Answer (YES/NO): NO